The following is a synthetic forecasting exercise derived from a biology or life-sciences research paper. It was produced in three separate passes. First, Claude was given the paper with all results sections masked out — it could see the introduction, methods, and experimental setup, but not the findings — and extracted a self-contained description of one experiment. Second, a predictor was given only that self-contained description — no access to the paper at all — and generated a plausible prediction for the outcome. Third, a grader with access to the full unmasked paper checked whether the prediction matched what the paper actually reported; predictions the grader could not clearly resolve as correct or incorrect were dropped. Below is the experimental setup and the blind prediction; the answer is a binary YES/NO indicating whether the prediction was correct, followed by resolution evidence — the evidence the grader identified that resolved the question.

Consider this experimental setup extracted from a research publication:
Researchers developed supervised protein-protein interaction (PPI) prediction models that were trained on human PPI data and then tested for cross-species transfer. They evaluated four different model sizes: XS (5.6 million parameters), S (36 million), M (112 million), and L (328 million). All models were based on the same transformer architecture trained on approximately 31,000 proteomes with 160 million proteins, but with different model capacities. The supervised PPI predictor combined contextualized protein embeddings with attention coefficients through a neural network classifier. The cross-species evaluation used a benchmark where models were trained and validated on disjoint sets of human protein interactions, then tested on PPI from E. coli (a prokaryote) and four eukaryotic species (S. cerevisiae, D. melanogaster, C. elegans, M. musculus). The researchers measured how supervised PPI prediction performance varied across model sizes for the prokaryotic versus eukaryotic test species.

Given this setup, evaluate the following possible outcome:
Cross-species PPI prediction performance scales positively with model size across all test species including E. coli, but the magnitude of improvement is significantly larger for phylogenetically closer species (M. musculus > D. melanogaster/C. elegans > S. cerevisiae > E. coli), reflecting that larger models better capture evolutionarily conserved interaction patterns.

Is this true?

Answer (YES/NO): NO